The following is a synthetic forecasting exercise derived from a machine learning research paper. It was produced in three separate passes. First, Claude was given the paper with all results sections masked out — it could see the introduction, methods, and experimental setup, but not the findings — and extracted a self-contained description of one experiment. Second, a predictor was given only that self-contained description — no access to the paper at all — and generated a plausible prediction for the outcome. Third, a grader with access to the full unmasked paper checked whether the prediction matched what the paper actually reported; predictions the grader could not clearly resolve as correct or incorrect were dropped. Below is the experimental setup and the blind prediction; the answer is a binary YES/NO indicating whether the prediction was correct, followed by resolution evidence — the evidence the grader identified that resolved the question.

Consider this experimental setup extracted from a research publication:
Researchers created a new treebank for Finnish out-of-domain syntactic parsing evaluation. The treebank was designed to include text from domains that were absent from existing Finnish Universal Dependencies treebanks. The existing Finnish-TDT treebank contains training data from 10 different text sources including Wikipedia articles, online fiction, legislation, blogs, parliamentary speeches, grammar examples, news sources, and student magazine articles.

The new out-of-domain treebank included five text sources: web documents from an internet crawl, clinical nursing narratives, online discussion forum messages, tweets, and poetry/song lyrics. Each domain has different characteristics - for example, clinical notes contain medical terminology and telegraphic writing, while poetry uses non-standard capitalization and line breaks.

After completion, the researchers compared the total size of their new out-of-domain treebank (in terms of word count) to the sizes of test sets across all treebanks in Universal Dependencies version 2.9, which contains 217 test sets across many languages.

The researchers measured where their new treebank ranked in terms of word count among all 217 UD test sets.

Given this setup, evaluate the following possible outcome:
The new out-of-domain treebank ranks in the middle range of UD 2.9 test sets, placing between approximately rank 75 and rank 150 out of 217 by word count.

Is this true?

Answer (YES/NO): NO